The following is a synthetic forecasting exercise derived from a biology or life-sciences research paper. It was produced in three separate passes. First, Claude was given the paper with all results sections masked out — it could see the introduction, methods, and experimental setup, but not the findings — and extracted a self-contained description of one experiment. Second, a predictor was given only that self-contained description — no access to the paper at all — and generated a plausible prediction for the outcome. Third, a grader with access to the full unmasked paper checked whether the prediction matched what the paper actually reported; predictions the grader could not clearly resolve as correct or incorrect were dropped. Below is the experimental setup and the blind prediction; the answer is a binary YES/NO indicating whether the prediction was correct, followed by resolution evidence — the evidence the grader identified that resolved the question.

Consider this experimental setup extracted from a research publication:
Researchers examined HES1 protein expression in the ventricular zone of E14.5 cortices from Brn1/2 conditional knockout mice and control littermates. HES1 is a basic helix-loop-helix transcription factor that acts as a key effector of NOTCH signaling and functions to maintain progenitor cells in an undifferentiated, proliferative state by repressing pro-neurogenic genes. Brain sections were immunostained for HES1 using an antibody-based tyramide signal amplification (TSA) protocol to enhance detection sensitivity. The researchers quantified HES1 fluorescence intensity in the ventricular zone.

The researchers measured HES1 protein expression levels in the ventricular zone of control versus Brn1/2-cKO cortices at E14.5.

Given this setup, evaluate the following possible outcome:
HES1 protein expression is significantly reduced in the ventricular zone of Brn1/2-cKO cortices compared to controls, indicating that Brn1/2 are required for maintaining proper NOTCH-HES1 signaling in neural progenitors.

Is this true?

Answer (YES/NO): NO